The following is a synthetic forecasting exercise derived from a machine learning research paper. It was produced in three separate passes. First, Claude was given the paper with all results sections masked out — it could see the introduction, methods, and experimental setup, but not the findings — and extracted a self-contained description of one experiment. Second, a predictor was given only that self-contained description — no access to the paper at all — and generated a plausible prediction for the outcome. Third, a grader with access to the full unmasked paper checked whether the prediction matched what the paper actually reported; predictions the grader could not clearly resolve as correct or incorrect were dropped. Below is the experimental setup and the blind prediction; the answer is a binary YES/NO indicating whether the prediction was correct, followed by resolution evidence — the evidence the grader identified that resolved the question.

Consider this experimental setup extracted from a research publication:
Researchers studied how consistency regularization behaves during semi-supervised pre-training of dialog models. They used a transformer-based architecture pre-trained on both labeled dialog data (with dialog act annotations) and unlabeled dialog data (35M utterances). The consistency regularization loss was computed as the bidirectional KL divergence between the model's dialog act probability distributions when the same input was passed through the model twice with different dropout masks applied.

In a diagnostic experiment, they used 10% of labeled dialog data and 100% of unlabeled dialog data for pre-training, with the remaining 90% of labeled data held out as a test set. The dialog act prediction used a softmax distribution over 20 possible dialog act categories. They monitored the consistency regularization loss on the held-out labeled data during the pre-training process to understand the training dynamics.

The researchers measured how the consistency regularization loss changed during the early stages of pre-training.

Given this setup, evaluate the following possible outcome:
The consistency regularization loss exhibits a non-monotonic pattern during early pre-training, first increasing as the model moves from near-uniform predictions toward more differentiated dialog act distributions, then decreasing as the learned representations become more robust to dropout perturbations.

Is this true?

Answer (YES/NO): NO